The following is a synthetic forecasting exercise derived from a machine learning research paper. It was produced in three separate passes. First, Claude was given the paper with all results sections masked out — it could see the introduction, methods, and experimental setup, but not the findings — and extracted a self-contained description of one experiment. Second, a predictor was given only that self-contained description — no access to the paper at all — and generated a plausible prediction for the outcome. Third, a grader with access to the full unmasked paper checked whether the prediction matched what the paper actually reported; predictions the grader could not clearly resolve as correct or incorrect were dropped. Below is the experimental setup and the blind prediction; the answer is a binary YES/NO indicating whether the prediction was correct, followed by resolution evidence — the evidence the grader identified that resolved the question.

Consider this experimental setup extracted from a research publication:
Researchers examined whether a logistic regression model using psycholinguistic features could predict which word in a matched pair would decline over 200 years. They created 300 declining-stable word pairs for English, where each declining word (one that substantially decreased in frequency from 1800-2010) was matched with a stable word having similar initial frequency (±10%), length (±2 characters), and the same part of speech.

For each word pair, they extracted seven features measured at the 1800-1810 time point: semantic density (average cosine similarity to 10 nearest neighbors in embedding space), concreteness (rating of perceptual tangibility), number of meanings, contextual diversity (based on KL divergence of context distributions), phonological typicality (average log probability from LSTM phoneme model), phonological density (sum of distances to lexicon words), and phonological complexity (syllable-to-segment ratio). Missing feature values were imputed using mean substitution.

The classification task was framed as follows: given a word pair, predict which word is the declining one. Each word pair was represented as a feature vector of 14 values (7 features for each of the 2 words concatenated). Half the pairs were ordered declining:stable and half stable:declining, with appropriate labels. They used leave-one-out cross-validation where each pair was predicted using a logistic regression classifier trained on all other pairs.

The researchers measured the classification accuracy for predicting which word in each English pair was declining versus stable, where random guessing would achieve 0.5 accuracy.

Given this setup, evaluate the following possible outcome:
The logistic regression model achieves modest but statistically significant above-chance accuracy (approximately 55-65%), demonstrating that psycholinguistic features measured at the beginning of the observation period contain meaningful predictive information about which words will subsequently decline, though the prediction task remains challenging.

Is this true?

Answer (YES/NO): NO